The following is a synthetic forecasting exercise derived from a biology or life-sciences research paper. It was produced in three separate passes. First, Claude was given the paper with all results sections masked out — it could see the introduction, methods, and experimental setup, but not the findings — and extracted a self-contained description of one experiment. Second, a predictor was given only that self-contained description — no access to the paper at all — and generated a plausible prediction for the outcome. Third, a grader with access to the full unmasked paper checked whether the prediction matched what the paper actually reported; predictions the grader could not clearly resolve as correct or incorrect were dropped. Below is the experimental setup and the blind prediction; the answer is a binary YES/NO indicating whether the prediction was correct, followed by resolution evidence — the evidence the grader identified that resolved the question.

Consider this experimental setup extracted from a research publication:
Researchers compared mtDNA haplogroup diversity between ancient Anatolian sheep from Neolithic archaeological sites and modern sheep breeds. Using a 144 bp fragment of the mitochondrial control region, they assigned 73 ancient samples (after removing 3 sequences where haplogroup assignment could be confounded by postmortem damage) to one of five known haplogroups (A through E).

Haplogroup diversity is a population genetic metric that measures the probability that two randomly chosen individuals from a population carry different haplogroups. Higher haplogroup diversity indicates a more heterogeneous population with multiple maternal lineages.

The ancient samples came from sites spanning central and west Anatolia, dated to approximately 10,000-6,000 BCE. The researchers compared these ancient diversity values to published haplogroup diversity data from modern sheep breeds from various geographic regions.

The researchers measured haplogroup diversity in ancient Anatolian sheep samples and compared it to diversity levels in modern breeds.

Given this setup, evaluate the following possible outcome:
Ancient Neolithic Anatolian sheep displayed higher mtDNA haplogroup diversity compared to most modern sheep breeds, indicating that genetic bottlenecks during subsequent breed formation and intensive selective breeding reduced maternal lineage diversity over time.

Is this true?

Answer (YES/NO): NO